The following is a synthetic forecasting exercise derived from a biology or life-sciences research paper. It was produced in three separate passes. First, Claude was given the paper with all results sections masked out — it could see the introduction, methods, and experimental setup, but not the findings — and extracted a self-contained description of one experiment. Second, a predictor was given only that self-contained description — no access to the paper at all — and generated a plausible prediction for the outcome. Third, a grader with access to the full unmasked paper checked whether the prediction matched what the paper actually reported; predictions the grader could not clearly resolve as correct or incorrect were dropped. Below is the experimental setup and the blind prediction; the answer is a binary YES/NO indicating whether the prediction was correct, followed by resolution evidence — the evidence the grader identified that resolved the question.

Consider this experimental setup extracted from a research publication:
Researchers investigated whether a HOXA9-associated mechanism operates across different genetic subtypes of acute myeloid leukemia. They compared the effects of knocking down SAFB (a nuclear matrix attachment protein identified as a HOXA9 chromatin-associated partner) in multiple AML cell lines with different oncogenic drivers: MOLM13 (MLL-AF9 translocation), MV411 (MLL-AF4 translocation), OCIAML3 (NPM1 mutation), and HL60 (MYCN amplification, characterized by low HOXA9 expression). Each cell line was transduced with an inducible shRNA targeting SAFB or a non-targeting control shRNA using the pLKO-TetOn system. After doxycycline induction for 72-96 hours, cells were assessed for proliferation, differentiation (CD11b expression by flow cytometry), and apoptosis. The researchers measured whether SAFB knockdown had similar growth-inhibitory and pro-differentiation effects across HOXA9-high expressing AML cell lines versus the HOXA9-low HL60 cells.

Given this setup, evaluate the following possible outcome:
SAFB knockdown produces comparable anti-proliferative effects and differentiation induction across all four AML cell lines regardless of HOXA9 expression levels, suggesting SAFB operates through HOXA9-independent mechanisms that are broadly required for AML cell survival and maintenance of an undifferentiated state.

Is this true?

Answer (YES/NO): NO